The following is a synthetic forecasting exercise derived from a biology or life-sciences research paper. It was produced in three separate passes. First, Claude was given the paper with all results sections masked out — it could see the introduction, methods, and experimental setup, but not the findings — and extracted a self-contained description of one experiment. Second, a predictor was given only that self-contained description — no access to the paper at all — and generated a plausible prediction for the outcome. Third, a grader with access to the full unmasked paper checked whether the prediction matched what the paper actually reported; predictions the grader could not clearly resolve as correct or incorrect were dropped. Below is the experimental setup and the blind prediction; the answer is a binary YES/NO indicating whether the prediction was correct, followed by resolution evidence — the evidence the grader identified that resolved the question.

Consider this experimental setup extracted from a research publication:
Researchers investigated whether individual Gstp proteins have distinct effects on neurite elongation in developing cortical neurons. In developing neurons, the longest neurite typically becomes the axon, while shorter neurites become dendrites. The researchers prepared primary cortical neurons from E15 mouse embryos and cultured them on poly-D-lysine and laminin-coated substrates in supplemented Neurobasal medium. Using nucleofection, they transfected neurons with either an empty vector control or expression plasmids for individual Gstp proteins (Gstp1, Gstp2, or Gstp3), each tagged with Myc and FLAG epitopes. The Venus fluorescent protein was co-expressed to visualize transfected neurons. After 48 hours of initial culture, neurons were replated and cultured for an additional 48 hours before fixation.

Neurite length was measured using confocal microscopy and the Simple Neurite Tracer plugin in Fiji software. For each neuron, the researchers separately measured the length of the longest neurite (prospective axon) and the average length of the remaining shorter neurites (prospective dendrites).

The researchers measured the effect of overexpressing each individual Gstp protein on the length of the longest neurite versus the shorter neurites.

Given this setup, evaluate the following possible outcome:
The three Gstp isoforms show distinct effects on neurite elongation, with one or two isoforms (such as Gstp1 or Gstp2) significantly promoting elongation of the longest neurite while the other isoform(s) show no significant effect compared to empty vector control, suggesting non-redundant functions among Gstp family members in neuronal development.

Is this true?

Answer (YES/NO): NO